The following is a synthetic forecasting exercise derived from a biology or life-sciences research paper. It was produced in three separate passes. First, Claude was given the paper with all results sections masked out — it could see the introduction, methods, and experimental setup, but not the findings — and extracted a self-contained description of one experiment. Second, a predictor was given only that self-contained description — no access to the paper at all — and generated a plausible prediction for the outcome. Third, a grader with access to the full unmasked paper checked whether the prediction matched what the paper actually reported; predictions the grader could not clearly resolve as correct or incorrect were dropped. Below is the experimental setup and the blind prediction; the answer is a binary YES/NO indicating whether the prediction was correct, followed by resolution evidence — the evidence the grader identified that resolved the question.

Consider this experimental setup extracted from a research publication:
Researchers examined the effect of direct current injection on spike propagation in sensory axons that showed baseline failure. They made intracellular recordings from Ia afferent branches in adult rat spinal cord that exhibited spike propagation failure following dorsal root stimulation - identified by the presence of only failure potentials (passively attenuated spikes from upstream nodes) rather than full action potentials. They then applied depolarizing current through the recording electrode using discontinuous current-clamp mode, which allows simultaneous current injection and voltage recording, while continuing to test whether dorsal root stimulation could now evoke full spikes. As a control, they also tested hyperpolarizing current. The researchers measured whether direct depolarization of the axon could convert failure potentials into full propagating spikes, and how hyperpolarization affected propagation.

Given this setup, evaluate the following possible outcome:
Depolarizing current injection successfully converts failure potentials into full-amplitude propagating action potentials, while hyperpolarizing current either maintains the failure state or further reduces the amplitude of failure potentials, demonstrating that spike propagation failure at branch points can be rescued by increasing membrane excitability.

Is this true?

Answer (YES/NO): YES